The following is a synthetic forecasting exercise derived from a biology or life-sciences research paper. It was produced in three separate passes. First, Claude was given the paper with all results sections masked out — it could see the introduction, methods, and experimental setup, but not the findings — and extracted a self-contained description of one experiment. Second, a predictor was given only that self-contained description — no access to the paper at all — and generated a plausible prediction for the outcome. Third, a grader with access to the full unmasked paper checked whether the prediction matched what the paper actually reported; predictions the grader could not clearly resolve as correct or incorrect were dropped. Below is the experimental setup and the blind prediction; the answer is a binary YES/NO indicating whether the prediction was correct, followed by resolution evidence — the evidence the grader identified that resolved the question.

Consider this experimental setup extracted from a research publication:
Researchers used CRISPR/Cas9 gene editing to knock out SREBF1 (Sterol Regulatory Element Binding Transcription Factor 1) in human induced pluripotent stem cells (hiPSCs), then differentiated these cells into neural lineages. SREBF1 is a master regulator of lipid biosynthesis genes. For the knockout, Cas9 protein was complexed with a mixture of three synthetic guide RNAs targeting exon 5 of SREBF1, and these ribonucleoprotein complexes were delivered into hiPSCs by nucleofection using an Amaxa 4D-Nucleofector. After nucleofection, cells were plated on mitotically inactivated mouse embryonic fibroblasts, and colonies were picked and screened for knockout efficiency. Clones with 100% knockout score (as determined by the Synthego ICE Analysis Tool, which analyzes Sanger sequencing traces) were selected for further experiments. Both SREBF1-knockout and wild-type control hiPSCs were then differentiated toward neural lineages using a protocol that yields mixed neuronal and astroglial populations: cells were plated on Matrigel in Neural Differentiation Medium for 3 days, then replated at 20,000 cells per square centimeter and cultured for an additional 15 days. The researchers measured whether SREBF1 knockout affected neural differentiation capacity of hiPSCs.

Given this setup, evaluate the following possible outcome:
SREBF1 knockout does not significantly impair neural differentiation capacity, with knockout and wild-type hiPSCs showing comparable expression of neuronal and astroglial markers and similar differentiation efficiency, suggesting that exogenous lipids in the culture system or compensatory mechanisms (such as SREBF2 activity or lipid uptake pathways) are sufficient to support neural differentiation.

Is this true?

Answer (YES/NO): NO